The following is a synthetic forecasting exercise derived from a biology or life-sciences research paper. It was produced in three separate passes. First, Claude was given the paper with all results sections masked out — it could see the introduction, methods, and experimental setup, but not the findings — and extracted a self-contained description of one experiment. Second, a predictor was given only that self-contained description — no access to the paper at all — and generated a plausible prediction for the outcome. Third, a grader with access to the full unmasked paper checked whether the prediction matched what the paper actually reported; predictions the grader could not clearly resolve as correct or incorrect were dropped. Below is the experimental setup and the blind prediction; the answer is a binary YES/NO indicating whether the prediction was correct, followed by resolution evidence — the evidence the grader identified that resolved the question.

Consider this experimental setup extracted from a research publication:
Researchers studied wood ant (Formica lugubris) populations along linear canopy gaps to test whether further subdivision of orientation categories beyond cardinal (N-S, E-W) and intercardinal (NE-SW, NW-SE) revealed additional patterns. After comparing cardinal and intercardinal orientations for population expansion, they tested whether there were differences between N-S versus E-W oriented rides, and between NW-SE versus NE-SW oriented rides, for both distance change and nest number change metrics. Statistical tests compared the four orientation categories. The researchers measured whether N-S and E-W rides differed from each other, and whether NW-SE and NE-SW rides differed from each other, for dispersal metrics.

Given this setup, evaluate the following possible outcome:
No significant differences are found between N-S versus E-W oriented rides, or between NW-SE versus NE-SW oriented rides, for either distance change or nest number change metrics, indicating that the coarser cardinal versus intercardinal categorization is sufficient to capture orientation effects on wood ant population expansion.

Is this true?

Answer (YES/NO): YES